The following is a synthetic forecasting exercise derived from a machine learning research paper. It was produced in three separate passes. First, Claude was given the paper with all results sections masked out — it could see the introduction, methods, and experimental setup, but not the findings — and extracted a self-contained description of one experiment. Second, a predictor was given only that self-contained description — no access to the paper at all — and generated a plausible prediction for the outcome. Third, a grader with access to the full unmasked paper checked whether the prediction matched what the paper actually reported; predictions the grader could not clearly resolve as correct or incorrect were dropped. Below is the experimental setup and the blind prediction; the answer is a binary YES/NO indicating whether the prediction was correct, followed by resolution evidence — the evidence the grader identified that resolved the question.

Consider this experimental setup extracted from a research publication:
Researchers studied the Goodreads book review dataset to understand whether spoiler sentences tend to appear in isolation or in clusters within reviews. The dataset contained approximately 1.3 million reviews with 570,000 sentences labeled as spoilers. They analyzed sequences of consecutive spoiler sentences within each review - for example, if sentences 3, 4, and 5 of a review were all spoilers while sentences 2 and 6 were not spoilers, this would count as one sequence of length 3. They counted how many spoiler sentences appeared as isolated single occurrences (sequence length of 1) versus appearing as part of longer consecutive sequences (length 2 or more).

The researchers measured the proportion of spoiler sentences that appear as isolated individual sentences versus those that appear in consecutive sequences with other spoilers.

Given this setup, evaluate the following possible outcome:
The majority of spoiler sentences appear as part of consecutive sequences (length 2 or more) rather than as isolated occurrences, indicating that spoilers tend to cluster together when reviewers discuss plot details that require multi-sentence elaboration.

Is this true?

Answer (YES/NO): YES